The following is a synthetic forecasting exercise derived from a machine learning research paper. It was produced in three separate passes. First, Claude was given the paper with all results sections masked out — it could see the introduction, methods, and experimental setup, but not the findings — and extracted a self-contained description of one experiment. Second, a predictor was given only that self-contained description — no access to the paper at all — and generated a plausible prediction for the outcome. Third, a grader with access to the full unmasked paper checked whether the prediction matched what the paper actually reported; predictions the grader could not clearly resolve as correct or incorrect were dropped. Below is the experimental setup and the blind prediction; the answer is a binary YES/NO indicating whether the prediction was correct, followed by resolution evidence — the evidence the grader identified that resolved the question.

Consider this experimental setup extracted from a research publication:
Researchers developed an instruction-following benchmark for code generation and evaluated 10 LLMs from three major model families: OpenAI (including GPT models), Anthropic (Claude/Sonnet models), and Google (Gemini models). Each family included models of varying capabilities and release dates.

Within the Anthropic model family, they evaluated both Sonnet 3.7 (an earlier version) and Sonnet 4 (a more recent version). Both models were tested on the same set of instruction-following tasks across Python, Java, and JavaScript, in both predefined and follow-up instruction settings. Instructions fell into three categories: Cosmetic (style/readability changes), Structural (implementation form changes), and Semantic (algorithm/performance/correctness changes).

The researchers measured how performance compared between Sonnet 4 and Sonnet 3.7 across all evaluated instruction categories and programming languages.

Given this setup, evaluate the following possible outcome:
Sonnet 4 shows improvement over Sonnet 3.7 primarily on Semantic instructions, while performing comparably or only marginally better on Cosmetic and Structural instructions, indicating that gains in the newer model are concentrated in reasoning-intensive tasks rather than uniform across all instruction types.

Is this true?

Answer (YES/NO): NO